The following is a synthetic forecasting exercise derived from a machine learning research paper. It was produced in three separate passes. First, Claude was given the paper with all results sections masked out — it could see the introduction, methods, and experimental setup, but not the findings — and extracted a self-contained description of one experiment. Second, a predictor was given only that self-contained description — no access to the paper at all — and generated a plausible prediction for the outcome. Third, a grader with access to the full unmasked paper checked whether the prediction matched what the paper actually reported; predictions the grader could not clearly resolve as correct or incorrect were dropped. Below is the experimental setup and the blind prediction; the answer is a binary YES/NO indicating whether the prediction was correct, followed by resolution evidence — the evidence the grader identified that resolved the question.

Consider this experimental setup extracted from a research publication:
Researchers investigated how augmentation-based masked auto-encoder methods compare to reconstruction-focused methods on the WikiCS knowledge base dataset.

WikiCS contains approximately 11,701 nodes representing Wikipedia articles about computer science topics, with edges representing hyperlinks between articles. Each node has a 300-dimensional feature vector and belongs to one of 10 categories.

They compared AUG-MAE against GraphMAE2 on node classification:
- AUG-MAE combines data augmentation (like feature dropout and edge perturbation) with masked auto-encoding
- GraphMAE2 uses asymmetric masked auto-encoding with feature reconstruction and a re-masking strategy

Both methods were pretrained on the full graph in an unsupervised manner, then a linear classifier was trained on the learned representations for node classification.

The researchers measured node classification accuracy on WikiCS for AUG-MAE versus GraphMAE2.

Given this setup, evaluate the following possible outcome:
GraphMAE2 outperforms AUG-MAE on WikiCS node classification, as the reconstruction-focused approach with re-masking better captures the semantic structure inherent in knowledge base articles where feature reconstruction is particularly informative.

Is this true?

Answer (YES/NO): YES